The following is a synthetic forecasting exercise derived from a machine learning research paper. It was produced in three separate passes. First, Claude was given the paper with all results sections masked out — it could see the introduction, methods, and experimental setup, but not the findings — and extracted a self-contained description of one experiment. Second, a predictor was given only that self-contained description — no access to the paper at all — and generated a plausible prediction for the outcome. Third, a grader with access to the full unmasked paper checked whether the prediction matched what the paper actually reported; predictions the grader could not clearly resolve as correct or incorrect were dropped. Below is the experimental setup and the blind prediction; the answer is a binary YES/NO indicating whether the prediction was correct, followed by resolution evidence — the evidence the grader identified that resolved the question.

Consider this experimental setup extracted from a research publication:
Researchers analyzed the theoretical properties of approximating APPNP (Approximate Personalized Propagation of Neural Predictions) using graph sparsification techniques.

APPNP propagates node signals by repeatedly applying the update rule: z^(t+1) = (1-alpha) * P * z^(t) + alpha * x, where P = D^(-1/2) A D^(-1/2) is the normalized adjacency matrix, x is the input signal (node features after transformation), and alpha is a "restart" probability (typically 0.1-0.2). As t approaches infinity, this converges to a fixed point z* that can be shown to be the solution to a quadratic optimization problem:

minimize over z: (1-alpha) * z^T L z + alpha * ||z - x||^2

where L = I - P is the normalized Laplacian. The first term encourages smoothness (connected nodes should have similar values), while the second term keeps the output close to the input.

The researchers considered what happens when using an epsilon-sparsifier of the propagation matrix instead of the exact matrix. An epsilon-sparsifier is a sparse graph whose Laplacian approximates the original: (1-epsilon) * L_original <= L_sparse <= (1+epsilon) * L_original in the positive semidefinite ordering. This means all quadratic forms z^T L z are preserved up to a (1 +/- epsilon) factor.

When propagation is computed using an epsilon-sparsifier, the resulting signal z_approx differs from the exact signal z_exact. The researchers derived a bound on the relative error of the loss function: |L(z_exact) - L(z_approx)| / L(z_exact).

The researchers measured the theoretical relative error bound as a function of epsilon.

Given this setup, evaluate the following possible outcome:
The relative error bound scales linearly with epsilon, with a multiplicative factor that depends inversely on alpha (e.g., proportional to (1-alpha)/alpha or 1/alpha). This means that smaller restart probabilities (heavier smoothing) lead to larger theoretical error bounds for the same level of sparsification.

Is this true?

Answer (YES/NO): NO